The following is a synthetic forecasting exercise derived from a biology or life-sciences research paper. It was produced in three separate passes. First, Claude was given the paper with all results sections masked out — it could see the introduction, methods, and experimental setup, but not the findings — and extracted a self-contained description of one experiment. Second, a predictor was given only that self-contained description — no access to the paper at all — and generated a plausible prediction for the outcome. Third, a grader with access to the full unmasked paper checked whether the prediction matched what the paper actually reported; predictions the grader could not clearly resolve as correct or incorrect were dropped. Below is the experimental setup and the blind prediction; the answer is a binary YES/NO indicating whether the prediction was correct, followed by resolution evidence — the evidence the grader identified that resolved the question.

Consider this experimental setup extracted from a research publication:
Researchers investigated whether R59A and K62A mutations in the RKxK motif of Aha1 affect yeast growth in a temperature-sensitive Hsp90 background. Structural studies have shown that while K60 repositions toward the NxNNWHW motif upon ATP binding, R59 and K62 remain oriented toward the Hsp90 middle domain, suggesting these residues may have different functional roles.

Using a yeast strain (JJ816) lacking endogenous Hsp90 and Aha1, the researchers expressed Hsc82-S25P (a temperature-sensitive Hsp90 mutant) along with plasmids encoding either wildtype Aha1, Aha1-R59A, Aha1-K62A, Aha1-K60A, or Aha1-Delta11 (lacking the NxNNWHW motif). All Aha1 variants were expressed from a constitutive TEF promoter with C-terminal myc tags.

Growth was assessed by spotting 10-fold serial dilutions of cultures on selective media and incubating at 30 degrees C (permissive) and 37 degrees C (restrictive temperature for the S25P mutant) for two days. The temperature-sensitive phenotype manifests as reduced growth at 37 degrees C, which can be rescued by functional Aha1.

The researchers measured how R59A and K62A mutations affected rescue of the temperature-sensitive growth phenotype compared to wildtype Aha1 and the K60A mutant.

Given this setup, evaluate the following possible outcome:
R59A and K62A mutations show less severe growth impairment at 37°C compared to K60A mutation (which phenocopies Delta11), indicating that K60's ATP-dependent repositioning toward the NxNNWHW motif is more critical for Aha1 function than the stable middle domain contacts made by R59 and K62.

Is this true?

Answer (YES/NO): YES